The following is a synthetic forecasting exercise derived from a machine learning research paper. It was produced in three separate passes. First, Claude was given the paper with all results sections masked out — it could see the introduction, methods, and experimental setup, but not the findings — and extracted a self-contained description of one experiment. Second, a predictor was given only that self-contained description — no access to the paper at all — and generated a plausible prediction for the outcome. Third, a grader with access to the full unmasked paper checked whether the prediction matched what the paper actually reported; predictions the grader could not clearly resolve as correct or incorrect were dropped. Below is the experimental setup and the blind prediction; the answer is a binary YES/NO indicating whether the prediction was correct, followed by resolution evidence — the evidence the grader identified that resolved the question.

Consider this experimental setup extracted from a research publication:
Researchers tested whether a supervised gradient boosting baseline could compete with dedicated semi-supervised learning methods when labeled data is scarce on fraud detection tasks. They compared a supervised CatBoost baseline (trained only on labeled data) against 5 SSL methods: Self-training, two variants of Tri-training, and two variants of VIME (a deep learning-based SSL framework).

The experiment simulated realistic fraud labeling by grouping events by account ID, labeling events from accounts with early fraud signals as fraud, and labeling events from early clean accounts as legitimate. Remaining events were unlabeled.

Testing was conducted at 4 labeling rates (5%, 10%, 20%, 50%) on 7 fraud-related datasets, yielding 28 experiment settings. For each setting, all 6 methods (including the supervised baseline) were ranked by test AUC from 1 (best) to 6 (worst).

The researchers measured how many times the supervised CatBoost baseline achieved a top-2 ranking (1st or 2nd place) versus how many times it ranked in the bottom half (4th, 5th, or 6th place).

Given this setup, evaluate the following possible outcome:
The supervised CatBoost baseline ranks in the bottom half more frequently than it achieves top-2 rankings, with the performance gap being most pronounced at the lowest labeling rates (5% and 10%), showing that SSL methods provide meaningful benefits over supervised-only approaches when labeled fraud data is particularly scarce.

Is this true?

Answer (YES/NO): NO